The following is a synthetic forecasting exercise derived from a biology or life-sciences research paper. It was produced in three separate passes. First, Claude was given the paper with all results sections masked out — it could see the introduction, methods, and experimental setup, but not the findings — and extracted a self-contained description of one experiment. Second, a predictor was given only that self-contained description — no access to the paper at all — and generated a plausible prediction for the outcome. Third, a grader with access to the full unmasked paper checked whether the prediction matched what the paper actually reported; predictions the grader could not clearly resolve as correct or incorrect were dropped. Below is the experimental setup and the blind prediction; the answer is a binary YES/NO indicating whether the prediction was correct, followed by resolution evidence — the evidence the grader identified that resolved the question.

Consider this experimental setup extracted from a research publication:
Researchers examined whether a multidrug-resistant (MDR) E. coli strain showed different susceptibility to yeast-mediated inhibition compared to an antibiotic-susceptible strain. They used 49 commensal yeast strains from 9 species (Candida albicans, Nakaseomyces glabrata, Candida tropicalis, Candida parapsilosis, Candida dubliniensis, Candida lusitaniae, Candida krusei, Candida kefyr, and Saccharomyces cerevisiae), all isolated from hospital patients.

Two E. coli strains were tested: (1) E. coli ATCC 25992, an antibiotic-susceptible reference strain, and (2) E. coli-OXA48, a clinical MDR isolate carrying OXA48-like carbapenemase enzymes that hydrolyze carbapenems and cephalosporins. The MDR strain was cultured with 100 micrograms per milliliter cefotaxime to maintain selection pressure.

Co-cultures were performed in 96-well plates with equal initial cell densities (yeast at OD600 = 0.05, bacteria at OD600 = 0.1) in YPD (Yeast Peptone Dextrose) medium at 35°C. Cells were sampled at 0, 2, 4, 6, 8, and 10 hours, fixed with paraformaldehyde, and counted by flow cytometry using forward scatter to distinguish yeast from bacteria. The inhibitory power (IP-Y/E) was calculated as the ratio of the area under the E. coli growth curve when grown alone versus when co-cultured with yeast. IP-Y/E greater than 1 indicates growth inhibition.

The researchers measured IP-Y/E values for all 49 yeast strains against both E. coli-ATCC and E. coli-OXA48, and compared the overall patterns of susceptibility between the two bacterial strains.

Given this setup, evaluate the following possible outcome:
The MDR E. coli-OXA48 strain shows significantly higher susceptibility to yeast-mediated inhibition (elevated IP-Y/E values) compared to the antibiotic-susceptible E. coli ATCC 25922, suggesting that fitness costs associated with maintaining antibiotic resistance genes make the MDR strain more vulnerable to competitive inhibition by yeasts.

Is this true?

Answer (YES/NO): NO